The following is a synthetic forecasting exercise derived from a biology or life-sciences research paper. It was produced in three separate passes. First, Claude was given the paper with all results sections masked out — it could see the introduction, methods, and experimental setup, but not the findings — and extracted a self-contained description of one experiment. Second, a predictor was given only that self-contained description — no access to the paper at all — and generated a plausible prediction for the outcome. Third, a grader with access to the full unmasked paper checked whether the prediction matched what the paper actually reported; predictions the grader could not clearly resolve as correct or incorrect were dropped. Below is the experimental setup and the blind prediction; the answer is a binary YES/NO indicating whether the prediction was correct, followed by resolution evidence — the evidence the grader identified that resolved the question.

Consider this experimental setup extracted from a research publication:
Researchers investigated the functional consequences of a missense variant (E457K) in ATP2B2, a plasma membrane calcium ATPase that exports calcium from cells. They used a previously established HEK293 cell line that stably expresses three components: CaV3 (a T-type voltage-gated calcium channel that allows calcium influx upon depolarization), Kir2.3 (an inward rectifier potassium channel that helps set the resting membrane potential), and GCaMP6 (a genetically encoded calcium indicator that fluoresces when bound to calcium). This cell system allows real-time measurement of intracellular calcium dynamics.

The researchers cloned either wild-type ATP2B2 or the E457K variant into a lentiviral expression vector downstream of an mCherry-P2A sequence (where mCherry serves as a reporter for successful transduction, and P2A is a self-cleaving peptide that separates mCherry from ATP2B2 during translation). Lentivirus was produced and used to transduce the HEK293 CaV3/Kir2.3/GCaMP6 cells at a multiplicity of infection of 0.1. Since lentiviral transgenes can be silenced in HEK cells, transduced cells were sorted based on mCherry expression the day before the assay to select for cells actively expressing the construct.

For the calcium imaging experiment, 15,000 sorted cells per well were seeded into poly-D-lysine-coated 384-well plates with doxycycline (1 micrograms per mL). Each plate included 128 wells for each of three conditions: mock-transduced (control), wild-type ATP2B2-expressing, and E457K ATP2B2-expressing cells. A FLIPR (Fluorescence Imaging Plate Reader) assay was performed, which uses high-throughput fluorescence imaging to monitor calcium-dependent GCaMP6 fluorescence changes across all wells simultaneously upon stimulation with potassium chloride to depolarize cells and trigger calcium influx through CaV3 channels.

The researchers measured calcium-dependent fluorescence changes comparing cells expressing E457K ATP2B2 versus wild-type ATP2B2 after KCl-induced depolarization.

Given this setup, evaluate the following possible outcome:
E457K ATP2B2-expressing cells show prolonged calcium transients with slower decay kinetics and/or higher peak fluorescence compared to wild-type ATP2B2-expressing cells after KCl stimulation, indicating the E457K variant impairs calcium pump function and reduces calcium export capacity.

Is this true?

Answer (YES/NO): YES